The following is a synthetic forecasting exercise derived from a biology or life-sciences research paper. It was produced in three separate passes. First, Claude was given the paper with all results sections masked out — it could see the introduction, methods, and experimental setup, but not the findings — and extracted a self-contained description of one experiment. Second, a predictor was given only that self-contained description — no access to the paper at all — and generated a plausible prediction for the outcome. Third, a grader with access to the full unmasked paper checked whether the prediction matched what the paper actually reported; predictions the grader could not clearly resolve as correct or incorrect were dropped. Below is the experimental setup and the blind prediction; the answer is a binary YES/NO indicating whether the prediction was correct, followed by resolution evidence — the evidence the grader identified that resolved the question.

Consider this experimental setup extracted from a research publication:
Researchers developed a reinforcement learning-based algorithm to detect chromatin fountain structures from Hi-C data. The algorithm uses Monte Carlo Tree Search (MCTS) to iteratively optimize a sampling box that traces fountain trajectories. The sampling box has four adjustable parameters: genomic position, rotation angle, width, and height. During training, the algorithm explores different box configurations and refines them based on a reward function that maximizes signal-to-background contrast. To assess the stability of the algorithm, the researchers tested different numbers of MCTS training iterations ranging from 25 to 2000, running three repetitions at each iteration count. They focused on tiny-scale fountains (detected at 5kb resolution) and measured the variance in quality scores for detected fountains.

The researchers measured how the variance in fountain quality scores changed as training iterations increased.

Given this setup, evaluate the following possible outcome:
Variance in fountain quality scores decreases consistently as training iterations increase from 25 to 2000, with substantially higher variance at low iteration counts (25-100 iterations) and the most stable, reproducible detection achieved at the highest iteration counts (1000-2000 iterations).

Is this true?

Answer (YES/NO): NO